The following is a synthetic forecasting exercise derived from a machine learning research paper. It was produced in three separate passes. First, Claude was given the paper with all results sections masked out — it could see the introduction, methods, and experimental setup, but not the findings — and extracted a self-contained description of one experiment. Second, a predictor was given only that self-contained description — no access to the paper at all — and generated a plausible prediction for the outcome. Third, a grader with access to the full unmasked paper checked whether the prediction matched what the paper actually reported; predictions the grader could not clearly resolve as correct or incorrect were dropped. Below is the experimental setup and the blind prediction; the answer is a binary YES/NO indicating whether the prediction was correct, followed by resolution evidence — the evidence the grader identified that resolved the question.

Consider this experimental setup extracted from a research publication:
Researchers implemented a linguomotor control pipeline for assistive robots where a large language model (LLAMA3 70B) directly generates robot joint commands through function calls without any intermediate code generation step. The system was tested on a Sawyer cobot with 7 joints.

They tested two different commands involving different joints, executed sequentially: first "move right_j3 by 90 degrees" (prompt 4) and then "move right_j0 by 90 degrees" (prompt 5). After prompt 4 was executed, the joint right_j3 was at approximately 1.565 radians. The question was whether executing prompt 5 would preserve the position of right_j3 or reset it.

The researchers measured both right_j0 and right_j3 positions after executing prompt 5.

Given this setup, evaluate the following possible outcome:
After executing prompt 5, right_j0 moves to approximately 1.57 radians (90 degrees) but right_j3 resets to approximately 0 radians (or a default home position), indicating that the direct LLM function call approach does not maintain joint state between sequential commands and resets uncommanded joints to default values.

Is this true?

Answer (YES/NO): NO